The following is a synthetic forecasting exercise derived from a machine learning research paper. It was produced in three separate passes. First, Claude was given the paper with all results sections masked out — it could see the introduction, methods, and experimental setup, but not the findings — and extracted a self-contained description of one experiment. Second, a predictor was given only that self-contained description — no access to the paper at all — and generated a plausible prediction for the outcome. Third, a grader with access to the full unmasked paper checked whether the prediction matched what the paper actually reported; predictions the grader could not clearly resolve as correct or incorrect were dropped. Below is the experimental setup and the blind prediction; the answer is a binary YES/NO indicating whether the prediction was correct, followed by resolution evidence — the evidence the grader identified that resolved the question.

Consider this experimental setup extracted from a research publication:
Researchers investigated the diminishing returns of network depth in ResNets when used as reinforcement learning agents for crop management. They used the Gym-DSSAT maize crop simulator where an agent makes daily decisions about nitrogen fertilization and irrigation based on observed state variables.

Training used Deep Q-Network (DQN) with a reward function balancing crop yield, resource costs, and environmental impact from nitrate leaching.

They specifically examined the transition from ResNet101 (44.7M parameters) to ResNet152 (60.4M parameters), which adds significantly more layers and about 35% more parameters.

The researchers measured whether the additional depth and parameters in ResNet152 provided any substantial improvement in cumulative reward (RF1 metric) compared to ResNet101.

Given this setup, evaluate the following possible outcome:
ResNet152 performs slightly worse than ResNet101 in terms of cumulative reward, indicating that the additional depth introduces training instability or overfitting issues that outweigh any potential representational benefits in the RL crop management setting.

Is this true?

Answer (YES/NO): NO